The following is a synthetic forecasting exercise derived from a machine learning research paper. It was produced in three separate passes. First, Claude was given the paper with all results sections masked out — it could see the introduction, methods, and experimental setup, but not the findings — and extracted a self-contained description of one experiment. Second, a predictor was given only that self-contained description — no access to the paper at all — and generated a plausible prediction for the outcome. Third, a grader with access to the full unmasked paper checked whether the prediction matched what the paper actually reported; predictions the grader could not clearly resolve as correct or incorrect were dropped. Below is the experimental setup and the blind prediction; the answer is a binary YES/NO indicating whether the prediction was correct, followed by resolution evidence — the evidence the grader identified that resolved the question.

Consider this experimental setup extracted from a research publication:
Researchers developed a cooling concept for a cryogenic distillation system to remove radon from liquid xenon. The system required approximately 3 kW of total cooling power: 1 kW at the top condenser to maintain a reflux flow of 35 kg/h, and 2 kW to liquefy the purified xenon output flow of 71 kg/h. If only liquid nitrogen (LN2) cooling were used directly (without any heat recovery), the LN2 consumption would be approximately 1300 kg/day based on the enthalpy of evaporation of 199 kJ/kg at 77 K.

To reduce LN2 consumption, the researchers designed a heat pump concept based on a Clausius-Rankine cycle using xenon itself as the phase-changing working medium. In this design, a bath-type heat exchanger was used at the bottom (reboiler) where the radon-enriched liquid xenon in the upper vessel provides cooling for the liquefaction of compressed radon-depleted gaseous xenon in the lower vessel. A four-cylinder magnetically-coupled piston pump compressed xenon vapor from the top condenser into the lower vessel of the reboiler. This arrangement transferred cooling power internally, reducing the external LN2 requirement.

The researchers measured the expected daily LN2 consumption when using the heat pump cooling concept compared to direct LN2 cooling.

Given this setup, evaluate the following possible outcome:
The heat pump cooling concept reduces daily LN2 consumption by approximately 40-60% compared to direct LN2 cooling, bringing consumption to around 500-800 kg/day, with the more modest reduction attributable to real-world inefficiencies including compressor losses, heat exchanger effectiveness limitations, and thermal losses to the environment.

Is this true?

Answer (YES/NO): NO